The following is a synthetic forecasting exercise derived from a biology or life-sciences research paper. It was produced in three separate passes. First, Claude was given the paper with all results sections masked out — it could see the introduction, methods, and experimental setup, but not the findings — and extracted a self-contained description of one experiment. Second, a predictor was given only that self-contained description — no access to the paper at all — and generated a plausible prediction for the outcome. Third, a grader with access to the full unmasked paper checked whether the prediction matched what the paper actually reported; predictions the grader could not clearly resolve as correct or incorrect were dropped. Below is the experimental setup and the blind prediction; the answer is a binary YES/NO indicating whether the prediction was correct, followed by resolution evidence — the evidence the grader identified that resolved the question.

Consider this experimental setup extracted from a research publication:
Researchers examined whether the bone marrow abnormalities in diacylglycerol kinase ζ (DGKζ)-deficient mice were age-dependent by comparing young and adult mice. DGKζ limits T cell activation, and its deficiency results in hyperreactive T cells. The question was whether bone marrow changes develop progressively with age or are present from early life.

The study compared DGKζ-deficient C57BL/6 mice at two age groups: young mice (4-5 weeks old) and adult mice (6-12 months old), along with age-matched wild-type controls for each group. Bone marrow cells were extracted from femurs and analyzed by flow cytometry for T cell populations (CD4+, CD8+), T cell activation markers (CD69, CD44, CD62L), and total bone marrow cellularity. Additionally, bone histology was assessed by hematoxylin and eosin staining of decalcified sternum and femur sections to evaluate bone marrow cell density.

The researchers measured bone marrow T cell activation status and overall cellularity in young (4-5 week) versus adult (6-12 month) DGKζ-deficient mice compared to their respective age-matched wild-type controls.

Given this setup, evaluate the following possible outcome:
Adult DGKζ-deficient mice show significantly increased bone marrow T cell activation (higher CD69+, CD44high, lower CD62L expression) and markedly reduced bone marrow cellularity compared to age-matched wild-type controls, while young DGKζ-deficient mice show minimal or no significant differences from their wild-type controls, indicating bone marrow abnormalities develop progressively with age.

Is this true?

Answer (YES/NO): NO